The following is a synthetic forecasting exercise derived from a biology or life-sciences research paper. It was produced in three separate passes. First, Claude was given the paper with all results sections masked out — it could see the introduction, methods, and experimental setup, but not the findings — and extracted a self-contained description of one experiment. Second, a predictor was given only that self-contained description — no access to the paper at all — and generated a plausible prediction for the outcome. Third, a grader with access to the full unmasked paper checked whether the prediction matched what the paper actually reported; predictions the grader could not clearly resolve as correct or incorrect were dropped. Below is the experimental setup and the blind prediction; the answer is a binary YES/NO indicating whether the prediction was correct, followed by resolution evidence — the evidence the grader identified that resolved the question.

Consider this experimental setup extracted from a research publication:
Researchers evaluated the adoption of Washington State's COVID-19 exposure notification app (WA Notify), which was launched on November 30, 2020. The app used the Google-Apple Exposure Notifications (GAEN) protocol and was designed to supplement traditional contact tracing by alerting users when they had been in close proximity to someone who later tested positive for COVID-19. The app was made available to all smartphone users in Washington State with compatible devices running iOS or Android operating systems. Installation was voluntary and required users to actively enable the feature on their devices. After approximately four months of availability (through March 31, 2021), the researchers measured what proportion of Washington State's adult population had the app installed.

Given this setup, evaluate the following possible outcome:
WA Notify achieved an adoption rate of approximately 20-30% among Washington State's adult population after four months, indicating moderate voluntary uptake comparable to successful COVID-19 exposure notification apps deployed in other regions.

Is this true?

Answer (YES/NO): NO